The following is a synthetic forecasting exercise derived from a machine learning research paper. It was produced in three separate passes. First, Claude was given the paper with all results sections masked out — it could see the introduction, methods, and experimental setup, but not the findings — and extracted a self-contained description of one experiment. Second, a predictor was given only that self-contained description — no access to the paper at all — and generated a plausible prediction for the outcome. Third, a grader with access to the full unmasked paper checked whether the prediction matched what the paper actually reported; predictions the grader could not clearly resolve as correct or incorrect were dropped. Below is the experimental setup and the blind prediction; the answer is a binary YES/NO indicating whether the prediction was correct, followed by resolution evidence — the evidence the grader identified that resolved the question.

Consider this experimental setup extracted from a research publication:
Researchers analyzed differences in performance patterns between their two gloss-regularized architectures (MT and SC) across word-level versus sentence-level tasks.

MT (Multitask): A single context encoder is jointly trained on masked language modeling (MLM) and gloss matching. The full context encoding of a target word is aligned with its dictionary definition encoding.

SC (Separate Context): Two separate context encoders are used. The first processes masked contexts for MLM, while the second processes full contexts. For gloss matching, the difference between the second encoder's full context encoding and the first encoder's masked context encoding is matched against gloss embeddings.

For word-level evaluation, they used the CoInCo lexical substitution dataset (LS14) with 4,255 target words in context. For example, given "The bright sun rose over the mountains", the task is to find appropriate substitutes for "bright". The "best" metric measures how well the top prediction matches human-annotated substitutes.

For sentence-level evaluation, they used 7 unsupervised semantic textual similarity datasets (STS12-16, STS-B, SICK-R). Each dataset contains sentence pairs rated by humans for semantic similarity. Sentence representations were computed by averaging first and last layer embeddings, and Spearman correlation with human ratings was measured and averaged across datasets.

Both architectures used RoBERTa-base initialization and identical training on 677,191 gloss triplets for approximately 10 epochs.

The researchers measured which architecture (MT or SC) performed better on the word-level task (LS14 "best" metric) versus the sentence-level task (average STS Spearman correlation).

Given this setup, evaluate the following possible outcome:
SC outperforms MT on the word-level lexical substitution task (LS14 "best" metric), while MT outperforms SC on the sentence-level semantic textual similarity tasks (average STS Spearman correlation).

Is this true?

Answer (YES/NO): YES